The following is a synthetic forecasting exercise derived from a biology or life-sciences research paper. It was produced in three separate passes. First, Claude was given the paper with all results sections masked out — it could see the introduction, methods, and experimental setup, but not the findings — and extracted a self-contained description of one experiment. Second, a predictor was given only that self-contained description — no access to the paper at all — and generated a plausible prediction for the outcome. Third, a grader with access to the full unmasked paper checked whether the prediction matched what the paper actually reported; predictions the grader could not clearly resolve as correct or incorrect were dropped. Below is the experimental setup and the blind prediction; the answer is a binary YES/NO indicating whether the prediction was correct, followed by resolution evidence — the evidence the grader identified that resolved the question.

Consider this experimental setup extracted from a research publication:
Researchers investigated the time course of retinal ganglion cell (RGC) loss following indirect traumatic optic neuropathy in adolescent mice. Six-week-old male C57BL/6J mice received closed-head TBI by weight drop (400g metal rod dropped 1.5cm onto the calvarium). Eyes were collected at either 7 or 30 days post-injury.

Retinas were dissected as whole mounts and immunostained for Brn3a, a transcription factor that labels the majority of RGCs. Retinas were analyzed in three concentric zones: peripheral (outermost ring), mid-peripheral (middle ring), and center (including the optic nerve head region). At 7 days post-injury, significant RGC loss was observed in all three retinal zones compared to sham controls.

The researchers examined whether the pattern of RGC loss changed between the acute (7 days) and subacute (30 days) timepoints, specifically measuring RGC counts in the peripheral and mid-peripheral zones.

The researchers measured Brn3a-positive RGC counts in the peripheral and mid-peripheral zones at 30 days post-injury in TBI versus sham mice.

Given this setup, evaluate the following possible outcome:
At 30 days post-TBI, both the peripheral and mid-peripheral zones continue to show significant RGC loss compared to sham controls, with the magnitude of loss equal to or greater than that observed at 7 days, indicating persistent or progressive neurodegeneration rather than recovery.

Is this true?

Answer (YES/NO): NO